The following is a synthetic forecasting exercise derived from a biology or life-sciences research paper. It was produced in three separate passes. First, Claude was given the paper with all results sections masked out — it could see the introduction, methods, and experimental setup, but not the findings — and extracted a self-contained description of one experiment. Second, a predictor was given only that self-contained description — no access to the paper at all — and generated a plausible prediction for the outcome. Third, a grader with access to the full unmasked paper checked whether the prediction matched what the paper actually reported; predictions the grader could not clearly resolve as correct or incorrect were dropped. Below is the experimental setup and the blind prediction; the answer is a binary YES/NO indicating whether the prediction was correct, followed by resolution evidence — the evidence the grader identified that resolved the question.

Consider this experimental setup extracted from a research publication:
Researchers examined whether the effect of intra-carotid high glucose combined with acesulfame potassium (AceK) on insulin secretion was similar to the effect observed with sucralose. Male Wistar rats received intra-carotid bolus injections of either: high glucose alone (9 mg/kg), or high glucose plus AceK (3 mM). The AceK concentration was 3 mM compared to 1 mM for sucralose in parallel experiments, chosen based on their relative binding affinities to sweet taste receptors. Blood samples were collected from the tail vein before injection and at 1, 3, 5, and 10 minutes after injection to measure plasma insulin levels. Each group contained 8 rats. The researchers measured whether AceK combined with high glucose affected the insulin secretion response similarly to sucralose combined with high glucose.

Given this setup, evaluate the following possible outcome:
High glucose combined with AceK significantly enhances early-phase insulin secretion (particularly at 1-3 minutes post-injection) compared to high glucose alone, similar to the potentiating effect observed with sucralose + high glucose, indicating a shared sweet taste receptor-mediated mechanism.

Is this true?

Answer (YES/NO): NO